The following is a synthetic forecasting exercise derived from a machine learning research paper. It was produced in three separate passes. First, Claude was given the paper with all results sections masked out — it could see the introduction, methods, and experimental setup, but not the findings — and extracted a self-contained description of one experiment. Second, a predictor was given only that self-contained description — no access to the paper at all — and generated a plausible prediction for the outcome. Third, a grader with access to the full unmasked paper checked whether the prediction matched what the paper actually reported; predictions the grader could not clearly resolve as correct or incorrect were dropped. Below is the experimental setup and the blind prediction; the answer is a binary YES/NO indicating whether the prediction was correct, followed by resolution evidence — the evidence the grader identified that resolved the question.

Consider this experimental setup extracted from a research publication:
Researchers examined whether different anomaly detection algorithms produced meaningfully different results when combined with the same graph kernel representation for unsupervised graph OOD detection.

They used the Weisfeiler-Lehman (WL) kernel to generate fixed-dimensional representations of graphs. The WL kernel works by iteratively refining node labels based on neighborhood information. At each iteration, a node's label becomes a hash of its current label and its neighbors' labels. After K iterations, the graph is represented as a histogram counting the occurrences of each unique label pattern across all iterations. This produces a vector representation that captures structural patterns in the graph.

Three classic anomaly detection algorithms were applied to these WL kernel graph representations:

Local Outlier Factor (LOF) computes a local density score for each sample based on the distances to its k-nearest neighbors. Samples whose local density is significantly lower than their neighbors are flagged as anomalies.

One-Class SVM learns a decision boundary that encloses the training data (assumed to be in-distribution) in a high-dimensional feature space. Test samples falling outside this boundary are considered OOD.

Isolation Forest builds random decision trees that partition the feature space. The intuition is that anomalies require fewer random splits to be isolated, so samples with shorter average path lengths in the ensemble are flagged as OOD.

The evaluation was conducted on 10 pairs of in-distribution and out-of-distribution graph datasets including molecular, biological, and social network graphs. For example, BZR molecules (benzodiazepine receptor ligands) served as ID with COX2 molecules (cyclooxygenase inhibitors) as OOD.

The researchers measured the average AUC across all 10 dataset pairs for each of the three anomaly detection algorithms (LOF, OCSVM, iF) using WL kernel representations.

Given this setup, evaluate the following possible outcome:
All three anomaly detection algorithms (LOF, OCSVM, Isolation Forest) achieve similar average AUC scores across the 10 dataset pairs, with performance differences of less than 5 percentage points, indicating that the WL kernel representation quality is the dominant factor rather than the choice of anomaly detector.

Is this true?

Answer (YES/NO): YES